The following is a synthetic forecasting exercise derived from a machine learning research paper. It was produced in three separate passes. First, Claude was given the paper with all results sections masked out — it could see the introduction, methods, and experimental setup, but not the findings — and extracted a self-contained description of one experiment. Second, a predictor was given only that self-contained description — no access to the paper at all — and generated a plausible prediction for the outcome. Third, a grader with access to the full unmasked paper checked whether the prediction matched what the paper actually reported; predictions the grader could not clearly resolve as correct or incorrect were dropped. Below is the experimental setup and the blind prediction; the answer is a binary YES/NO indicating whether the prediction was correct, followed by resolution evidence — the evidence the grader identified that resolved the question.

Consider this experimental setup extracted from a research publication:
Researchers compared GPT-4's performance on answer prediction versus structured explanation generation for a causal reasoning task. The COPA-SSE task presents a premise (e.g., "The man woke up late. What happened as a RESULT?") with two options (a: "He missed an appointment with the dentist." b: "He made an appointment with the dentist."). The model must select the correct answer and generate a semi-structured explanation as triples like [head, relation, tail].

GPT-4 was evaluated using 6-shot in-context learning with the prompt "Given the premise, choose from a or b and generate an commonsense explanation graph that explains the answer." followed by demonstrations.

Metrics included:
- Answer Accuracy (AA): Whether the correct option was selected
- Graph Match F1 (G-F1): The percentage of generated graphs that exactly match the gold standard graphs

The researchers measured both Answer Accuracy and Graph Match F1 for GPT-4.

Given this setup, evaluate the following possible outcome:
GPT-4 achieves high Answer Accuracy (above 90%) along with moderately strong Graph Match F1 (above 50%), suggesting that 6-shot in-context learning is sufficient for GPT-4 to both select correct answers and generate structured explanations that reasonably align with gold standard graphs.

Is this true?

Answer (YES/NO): NO